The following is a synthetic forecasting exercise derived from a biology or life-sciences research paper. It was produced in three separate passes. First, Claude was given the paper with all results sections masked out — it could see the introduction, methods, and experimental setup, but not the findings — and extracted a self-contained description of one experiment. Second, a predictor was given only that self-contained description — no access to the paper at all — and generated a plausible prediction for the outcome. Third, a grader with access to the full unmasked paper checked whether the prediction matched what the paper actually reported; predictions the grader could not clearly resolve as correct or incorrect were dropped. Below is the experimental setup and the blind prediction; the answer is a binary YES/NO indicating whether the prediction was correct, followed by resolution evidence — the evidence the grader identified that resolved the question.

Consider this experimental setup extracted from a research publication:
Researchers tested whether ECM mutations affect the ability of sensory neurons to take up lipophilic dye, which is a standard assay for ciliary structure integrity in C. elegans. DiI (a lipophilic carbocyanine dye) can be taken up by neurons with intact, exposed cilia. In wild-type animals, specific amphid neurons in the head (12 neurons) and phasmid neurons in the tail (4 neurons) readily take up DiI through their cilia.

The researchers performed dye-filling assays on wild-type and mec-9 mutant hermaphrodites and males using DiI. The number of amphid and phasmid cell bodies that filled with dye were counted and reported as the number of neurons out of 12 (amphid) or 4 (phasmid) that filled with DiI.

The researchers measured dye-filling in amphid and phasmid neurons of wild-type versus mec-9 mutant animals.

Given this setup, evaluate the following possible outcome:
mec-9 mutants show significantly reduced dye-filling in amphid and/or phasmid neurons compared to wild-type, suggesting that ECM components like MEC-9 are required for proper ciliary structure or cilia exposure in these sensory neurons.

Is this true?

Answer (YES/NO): NO